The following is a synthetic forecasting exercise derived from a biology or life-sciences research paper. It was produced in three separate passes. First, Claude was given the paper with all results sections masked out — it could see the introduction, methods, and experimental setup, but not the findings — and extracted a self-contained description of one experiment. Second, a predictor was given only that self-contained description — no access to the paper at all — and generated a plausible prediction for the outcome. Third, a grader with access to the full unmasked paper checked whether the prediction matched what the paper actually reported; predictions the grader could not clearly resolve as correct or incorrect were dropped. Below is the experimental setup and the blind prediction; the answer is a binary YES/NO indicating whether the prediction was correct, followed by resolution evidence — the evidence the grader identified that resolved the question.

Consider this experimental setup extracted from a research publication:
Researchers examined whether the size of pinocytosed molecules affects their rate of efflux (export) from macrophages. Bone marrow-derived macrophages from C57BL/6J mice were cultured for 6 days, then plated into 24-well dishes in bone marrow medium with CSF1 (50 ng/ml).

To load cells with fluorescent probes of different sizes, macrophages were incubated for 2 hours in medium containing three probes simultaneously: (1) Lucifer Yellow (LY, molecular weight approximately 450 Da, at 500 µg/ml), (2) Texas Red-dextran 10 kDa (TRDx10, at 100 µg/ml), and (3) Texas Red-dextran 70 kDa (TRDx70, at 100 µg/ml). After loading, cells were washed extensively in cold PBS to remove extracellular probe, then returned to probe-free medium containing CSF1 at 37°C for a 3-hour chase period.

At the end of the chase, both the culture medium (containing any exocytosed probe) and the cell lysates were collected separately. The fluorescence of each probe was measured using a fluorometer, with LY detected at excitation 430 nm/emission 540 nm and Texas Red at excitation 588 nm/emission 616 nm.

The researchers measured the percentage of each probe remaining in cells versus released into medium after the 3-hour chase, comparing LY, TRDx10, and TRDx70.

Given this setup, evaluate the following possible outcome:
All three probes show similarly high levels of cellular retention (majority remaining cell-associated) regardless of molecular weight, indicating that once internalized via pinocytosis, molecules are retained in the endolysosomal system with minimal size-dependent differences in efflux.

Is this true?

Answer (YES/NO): NO